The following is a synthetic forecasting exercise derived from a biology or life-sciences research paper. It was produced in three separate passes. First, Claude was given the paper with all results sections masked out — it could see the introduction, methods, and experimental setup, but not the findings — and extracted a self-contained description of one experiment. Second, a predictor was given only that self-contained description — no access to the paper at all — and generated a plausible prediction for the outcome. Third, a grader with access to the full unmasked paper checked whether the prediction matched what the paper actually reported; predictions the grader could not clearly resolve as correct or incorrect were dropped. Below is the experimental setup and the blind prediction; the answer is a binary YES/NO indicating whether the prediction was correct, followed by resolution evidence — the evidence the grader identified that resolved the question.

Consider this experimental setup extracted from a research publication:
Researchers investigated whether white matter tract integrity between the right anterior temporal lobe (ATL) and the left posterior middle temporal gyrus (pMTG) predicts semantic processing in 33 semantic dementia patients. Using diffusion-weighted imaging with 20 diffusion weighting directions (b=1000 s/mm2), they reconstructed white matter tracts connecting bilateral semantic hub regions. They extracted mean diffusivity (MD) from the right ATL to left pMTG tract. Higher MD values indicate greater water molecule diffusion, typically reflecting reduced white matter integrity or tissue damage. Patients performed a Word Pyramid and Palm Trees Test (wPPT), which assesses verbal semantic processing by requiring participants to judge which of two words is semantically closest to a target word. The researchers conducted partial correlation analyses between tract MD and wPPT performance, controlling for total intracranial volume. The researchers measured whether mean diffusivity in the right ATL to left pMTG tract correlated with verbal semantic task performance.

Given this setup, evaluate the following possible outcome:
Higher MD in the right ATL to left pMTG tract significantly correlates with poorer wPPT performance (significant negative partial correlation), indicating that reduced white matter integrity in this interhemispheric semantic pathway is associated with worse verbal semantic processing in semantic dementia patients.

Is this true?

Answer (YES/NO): NO